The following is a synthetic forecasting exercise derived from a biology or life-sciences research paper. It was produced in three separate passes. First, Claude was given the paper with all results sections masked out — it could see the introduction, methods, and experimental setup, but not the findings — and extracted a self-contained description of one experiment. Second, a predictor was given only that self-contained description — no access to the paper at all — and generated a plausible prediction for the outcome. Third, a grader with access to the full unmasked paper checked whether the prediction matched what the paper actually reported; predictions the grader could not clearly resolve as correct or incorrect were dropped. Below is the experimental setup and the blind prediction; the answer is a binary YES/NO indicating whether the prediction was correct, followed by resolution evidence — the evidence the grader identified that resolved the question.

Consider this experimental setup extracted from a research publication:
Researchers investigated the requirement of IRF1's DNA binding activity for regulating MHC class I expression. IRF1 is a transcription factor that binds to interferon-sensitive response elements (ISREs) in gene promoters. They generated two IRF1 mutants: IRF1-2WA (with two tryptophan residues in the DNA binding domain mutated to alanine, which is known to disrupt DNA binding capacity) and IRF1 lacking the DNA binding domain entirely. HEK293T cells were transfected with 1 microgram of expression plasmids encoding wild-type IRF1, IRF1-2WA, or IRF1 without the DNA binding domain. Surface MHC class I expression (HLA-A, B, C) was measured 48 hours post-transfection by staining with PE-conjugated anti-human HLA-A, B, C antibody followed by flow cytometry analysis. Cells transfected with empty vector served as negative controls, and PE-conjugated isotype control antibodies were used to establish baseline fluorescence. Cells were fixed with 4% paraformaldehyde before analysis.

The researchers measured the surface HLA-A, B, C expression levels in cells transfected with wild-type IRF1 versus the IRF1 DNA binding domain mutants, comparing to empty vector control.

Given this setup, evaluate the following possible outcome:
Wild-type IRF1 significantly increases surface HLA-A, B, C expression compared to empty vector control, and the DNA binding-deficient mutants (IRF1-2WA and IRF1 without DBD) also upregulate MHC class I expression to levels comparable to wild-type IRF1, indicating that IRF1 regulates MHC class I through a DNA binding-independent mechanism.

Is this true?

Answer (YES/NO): NO